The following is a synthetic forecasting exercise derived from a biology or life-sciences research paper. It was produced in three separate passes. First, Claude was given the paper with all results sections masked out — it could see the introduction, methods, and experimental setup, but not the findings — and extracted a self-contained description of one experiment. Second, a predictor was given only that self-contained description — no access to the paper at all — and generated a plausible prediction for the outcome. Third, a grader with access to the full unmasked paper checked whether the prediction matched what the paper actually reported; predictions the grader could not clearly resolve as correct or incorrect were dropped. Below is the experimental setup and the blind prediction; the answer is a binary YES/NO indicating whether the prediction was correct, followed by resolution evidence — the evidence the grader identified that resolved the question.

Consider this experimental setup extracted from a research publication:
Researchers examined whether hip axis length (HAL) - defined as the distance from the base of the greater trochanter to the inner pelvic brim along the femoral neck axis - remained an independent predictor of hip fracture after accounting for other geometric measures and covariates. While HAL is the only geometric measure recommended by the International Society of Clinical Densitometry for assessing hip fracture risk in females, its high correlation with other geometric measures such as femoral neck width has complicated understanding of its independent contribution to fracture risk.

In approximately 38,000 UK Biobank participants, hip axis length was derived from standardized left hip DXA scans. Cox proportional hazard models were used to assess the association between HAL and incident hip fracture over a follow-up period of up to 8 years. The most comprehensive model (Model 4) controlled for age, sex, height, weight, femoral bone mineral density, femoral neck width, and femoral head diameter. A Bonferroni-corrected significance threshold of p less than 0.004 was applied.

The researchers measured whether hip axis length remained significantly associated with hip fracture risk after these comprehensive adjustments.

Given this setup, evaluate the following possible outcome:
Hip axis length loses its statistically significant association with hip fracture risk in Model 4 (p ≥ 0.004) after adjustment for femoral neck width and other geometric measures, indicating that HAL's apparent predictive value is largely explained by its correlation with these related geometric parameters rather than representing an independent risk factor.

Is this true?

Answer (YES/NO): YES